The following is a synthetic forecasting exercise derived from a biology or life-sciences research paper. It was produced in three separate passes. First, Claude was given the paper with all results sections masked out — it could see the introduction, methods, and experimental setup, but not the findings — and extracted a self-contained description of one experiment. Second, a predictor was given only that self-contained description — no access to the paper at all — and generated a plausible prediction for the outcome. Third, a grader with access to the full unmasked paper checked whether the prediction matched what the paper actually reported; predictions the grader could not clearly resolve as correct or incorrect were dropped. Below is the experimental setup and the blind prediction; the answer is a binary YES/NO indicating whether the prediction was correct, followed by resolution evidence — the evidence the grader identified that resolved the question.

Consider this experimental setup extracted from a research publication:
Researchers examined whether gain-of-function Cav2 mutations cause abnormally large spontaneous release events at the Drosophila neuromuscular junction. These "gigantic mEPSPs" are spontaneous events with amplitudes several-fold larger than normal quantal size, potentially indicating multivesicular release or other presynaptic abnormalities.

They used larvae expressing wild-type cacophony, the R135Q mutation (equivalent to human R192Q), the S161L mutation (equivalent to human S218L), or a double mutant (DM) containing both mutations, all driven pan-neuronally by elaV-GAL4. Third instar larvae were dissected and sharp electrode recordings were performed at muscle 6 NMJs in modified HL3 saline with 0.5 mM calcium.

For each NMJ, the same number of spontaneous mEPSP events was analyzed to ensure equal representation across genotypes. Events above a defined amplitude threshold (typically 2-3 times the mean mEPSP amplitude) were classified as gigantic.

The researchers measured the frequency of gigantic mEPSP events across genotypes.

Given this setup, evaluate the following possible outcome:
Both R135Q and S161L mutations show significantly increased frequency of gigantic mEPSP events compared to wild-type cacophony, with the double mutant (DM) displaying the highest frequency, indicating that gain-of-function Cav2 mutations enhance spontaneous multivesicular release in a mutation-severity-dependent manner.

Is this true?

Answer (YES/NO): NO